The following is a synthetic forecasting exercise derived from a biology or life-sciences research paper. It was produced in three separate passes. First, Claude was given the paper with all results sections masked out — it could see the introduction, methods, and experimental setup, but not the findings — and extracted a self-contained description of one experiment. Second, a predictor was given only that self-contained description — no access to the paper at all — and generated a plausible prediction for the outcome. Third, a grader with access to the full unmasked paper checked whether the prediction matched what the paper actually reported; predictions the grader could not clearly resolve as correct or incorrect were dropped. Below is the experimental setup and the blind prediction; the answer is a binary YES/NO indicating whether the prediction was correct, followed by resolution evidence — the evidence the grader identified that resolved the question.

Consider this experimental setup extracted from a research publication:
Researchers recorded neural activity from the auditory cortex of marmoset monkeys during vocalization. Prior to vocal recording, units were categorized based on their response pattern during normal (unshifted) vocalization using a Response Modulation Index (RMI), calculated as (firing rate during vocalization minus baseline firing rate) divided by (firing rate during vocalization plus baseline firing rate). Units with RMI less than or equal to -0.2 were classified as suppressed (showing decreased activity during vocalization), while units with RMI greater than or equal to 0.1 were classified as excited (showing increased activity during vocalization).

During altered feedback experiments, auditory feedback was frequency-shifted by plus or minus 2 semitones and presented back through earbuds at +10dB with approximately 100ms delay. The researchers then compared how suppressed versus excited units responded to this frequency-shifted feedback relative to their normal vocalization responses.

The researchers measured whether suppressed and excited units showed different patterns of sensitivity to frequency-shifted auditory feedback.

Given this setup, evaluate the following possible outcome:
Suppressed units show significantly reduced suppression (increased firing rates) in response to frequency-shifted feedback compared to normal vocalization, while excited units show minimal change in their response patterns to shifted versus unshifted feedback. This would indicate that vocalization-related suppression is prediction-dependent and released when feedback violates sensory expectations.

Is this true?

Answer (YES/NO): NO